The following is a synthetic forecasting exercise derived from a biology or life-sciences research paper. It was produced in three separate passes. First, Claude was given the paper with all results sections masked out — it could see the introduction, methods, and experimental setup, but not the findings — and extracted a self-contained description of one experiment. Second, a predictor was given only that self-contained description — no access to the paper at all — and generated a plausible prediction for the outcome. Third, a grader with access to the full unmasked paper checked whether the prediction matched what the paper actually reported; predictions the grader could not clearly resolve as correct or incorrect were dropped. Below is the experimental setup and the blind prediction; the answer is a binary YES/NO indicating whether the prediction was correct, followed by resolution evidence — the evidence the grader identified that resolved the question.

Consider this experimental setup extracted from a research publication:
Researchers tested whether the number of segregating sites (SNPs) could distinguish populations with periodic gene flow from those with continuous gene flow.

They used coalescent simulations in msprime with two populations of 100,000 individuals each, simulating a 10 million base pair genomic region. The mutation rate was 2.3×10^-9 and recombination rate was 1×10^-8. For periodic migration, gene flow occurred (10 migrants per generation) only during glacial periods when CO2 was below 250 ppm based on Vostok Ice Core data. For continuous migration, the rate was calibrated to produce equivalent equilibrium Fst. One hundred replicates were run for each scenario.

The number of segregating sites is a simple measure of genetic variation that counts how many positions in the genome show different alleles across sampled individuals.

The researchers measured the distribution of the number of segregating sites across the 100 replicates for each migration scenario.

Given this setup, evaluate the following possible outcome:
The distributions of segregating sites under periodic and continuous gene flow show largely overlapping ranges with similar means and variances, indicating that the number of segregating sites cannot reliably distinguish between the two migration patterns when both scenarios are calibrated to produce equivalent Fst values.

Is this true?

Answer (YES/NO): NO